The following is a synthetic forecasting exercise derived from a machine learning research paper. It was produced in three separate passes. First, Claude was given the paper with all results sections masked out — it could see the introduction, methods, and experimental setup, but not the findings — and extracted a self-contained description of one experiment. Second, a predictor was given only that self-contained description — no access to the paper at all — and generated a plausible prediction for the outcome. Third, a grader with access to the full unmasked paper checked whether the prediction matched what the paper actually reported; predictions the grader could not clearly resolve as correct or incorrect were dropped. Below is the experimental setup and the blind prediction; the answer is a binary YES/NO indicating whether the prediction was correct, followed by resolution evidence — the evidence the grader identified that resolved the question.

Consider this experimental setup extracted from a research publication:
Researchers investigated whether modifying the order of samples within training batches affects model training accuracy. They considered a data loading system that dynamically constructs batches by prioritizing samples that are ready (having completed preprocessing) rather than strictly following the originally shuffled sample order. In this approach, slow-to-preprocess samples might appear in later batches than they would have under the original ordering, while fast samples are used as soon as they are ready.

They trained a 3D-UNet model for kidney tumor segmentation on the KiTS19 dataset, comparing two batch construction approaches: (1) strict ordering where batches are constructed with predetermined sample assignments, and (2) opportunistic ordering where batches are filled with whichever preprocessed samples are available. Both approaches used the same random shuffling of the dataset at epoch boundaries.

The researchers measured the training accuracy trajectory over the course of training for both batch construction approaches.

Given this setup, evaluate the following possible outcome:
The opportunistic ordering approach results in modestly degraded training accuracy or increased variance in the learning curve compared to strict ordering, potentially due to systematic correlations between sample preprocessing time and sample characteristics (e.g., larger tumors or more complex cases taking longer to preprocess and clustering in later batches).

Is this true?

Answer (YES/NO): NO